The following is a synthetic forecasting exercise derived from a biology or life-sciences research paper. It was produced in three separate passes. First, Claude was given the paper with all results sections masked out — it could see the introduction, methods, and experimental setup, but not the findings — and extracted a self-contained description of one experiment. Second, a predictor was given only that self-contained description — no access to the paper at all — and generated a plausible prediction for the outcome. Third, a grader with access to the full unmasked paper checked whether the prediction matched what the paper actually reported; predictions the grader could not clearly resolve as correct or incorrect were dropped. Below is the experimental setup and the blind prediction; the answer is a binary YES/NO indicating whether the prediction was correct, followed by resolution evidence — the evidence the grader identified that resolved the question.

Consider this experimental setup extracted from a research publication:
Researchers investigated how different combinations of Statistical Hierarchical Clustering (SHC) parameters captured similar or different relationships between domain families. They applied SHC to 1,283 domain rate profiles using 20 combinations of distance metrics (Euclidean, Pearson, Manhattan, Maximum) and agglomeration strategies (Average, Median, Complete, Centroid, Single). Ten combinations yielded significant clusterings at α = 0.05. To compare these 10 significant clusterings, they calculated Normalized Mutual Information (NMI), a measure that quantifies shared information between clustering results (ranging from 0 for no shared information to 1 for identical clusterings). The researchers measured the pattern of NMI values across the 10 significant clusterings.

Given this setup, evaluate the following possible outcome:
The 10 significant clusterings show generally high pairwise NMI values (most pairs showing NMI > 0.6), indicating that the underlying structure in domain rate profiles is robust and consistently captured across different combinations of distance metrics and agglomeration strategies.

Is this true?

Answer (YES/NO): NO